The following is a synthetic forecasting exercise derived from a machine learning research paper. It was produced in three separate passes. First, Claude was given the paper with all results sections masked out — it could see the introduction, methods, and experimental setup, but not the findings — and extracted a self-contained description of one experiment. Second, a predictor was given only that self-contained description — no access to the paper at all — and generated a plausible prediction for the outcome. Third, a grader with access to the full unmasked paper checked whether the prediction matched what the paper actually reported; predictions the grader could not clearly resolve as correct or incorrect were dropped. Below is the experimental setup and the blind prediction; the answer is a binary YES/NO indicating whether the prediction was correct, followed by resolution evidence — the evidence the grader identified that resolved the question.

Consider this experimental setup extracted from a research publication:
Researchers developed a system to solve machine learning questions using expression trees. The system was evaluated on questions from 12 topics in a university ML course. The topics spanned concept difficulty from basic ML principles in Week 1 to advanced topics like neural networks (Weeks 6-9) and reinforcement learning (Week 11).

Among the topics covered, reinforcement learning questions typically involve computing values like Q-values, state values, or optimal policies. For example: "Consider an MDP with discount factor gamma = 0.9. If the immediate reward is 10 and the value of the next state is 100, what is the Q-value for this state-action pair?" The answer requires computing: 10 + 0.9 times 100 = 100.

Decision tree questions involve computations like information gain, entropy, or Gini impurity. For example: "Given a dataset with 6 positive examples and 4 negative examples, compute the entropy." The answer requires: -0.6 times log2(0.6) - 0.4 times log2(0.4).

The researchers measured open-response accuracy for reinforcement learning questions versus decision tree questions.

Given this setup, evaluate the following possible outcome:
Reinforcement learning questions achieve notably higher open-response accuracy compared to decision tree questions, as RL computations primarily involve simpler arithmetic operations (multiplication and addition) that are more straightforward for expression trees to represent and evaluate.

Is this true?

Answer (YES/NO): NO